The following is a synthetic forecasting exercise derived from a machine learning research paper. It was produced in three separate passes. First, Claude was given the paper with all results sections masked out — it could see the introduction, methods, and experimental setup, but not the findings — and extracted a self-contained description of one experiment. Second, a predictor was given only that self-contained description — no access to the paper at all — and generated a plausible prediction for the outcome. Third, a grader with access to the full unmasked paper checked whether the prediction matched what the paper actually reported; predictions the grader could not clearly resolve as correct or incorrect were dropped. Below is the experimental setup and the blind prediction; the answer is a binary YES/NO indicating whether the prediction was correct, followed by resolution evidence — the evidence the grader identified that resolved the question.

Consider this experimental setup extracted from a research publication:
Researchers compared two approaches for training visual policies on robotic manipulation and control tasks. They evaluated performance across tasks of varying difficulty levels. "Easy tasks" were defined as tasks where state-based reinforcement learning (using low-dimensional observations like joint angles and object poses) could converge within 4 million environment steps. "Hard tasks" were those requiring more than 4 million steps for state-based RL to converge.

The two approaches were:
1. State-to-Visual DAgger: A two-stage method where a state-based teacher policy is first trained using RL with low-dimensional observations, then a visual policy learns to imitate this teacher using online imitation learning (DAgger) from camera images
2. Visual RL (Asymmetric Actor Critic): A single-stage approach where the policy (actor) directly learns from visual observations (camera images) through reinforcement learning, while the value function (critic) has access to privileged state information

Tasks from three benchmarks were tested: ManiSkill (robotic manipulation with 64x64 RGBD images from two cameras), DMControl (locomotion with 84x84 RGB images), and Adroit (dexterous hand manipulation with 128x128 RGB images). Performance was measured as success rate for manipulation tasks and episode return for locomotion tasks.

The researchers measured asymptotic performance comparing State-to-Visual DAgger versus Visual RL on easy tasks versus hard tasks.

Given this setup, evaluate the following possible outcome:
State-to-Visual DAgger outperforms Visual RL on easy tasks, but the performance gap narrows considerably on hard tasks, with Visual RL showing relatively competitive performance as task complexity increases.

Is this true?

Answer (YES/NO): NO